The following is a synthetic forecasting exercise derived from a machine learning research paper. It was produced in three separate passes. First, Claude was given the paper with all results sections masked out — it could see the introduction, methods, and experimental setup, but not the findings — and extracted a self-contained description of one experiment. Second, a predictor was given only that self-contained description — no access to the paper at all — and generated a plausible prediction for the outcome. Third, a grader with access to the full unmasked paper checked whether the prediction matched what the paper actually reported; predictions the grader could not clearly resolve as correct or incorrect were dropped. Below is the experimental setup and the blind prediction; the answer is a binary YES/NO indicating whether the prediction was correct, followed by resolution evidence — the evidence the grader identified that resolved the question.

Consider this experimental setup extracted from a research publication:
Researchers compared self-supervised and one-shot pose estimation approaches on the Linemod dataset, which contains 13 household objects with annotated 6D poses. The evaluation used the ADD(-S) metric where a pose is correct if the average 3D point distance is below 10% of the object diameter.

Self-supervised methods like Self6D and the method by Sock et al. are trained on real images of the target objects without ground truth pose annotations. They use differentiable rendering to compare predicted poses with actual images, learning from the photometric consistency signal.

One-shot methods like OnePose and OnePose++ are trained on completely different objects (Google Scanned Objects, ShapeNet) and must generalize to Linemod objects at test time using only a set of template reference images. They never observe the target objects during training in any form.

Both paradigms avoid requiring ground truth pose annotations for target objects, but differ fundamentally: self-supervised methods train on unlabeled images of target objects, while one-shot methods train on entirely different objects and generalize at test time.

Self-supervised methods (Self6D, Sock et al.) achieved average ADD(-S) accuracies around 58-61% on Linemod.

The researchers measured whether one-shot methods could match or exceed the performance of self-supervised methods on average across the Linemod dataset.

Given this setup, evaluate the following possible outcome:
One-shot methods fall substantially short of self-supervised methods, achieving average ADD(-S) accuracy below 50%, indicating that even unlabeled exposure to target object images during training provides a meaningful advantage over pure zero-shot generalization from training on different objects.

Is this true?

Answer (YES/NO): NO